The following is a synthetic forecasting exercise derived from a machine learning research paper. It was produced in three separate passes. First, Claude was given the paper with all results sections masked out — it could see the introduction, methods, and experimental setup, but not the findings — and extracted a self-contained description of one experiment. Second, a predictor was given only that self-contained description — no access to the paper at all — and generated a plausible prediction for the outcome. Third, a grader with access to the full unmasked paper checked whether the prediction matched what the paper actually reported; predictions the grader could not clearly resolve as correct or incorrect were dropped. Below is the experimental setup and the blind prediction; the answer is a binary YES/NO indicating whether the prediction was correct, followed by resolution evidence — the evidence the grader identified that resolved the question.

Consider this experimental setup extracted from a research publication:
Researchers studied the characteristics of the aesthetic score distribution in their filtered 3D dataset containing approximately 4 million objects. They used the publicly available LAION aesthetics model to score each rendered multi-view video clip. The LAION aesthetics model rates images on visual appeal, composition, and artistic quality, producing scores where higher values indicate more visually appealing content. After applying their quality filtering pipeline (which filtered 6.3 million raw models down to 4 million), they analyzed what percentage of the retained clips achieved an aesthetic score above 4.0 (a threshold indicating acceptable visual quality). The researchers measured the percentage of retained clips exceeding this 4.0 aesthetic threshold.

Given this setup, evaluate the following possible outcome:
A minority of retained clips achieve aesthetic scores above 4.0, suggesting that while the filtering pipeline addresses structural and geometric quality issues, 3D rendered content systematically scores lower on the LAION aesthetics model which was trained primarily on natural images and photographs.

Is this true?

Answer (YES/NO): NO